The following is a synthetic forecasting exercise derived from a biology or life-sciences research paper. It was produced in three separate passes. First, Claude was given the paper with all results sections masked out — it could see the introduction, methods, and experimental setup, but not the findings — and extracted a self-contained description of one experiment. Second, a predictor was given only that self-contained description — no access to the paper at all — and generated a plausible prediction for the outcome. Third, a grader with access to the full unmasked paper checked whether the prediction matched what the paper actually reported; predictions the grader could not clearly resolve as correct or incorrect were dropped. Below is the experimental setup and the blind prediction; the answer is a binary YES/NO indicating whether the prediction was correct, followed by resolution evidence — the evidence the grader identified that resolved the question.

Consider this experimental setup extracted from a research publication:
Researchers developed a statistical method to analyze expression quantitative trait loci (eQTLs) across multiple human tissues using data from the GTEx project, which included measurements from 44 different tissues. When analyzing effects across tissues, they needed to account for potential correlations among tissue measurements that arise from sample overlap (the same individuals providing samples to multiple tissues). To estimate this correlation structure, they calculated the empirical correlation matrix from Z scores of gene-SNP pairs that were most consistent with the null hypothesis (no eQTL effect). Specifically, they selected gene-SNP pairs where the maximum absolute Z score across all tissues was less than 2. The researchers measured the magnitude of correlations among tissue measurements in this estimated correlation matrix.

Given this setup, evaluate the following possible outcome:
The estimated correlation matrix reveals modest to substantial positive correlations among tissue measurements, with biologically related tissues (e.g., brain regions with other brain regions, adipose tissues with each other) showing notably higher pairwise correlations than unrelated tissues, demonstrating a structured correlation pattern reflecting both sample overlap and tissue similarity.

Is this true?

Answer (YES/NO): NO